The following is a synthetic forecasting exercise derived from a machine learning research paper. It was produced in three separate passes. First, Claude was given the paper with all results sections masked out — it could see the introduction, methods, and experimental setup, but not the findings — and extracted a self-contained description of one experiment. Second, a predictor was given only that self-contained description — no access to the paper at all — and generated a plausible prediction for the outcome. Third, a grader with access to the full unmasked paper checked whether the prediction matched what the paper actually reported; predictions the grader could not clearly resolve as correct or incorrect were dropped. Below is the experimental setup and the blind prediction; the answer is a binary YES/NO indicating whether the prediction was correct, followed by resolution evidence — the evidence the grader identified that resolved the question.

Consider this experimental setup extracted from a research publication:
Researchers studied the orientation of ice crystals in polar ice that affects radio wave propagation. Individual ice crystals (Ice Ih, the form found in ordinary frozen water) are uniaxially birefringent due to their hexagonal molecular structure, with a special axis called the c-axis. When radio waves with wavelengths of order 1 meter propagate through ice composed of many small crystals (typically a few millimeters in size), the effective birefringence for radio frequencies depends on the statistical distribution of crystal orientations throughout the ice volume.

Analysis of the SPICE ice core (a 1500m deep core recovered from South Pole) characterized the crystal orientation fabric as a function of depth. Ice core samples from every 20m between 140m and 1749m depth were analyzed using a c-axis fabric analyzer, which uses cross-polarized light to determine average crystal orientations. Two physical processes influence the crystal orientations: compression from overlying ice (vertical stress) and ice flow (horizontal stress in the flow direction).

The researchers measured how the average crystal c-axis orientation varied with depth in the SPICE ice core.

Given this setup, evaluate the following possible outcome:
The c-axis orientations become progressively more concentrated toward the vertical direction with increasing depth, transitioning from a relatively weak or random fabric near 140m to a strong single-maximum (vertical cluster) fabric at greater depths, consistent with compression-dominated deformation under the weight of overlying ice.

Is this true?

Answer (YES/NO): NO